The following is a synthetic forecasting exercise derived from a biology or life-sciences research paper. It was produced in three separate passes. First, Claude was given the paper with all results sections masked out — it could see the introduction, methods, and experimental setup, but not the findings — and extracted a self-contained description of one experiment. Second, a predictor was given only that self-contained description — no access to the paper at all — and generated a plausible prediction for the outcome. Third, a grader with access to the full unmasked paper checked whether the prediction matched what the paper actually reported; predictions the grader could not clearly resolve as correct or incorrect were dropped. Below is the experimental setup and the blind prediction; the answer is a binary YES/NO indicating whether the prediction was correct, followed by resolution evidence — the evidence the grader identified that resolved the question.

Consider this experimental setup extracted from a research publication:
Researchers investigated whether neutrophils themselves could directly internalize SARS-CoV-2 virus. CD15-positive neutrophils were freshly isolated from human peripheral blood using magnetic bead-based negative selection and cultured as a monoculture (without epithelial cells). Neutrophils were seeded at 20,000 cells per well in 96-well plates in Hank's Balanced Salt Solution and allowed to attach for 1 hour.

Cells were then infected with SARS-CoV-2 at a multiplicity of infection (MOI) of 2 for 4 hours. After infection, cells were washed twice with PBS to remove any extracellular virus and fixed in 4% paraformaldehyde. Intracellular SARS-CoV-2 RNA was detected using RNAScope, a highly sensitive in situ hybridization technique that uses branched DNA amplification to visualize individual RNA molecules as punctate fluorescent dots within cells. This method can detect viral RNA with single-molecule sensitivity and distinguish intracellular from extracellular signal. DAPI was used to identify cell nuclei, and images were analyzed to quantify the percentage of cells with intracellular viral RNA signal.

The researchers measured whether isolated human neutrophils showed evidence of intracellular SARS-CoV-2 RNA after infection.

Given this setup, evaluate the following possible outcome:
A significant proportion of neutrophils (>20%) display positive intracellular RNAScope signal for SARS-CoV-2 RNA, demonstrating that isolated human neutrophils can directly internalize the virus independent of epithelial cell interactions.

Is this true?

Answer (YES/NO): NO